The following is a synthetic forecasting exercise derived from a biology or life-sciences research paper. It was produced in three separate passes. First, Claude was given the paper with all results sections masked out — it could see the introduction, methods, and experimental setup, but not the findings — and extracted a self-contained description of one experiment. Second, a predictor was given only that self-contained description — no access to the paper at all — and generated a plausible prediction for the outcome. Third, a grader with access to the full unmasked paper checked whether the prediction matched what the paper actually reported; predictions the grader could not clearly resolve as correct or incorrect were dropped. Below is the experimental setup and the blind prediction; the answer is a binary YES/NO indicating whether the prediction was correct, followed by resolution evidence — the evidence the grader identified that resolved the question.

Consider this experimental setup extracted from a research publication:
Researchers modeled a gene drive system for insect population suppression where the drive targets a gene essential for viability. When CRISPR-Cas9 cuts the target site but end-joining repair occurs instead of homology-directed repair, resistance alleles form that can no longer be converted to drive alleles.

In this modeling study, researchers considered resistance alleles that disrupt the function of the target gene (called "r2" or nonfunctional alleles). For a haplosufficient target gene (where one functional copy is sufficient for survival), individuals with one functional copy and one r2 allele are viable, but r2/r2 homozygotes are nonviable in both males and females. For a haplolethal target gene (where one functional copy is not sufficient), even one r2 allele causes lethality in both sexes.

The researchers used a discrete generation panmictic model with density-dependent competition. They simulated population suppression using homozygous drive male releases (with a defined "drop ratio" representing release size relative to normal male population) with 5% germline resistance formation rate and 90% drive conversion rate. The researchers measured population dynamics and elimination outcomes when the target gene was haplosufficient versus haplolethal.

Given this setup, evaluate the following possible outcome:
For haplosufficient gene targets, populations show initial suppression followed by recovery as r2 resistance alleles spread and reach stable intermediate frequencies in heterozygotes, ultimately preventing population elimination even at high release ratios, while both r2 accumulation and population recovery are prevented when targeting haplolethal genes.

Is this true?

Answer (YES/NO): NO